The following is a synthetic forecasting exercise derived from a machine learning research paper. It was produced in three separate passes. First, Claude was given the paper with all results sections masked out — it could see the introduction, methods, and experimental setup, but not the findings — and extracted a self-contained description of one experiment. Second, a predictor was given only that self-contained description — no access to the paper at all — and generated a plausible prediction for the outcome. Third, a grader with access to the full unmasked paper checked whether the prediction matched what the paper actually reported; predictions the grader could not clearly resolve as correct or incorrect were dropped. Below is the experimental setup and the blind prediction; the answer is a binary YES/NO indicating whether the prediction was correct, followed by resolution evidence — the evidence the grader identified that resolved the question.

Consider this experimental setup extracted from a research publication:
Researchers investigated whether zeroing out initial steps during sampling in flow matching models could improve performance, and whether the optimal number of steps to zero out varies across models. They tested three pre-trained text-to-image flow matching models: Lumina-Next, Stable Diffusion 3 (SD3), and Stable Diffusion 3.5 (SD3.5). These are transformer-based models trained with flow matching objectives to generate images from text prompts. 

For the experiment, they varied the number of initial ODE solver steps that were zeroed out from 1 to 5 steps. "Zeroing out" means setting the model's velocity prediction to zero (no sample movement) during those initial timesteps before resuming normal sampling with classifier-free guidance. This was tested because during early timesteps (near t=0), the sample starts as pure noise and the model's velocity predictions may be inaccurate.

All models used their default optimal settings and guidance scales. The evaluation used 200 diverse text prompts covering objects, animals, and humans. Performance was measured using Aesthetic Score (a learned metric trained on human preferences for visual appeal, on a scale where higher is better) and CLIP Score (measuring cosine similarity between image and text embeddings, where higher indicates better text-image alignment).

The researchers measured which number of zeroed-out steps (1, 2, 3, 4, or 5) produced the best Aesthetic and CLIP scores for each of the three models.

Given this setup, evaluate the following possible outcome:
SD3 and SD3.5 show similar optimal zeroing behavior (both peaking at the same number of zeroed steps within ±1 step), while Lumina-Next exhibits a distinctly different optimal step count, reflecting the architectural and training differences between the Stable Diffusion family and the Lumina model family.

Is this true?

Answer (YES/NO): NO